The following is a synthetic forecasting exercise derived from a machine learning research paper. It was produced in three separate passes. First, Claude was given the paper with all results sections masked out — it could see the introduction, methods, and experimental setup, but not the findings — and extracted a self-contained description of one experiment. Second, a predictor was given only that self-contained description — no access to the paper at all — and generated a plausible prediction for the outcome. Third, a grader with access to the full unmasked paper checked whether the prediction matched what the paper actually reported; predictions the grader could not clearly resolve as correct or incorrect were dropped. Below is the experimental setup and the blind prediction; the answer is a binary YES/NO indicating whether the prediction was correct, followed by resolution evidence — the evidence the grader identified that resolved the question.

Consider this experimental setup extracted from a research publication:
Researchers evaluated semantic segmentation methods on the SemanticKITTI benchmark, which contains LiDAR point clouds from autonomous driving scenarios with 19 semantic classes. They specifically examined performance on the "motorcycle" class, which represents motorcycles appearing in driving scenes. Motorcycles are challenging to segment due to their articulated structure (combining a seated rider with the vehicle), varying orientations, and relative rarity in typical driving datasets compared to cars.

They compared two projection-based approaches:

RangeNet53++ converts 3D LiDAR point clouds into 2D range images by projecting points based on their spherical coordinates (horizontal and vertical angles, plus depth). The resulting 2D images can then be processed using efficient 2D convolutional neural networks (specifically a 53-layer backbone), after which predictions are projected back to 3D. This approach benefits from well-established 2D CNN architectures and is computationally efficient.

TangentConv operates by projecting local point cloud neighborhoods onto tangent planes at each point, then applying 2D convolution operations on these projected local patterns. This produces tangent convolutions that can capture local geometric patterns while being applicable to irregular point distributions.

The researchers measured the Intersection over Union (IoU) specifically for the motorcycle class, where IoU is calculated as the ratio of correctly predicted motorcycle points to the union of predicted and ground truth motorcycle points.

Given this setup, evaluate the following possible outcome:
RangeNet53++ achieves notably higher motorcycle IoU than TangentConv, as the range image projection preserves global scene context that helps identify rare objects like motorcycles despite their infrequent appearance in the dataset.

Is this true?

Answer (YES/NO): YES